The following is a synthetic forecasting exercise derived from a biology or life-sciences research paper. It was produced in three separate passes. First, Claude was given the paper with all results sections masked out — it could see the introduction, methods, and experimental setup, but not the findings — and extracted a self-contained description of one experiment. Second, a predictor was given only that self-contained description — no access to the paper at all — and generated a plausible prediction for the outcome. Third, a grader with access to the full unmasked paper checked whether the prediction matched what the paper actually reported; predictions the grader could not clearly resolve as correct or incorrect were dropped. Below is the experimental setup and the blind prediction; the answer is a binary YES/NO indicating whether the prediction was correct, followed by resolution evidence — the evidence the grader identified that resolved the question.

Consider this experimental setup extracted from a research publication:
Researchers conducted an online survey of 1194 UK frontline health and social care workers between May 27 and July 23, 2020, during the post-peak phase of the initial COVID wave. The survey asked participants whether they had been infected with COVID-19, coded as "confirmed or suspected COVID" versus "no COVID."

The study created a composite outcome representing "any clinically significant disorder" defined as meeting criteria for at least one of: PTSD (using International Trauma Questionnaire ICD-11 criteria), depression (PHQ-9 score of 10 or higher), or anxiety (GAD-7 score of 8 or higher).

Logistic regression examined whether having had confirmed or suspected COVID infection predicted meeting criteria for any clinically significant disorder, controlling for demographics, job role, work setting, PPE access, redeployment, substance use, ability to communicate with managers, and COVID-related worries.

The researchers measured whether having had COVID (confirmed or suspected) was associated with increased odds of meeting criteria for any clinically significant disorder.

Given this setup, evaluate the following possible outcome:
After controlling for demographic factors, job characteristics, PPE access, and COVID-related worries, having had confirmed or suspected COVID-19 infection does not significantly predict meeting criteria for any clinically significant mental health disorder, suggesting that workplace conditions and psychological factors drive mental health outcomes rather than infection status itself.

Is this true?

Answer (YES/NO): NO